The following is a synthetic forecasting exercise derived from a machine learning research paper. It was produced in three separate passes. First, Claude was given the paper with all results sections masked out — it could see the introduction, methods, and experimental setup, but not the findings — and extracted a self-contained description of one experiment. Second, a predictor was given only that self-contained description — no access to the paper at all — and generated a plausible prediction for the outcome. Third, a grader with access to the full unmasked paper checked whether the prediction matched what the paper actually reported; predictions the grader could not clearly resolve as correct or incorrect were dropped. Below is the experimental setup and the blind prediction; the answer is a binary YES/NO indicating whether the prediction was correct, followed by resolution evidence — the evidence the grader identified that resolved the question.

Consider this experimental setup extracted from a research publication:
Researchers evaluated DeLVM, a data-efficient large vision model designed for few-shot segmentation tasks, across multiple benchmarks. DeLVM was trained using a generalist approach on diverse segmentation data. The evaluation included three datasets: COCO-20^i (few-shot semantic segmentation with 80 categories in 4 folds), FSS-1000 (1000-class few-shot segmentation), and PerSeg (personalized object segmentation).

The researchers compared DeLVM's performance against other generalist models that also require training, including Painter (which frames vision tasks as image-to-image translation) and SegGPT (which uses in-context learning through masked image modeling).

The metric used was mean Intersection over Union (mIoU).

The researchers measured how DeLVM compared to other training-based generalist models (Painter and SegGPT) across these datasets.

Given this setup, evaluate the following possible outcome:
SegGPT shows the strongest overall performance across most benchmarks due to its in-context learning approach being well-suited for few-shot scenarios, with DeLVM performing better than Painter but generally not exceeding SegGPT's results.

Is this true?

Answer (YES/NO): NO